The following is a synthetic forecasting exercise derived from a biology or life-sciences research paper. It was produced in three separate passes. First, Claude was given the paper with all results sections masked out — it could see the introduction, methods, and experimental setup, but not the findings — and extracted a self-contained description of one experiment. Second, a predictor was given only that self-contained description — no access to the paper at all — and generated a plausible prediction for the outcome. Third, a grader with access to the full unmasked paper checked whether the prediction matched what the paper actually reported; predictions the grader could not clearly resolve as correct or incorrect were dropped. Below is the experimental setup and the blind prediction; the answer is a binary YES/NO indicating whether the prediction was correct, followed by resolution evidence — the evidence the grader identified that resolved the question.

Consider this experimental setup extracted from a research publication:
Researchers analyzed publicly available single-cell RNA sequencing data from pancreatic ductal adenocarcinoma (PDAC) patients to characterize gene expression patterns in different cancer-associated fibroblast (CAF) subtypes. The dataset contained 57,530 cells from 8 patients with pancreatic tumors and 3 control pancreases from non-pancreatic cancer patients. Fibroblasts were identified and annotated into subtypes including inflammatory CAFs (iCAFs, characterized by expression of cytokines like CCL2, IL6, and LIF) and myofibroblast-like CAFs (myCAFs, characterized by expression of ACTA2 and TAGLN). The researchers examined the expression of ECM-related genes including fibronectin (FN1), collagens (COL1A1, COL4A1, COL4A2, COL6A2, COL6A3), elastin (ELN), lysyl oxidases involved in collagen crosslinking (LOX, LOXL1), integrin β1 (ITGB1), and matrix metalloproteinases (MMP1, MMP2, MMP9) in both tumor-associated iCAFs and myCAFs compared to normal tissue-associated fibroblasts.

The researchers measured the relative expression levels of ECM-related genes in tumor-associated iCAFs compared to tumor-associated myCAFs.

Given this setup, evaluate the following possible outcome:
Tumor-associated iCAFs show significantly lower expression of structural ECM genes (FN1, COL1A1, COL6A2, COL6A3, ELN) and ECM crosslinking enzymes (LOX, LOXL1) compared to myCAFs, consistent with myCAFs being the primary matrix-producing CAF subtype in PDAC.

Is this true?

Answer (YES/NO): NO